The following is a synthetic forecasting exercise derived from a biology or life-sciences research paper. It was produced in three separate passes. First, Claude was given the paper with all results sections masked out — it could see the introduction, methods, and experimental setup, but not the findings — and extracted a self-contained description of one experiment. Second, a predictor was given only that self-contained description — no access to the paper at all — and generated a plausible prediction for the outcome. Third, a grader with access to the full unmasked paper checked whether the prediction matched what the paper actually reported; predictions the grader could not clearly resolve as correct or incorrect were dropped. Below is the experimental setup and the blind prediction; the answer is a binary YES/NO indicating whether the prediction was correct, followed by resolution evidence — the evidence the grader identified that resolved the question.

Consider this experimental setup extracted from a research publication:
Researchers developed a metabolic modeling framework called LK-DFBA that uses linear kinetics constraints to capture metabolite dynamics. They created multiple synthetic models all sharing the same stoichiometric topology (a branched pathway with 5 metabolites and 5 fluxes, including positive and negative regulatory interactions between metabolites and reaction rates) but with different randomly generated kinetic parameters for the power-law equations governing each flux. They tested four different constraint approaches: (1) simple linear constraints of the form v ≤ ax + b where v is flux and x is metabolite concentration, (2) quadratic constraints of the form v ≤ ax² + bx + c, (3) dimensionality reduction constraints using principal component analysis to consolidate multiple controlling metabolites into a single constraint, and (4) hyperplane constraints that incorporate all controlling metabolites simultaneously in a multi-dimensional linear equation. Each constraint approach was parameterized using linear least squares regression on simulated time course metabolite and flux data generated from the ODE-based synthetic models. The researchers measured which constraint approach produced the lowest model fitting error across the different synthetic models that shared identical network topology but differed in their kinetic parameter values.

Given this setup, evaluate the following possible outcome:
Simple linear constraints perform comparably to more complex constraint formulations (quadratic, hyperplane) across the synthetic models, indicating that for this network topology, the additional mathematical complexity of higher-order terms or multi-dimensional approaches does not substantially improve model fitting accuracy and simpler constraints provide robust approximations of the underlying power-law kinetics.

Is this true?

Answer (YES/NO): NO